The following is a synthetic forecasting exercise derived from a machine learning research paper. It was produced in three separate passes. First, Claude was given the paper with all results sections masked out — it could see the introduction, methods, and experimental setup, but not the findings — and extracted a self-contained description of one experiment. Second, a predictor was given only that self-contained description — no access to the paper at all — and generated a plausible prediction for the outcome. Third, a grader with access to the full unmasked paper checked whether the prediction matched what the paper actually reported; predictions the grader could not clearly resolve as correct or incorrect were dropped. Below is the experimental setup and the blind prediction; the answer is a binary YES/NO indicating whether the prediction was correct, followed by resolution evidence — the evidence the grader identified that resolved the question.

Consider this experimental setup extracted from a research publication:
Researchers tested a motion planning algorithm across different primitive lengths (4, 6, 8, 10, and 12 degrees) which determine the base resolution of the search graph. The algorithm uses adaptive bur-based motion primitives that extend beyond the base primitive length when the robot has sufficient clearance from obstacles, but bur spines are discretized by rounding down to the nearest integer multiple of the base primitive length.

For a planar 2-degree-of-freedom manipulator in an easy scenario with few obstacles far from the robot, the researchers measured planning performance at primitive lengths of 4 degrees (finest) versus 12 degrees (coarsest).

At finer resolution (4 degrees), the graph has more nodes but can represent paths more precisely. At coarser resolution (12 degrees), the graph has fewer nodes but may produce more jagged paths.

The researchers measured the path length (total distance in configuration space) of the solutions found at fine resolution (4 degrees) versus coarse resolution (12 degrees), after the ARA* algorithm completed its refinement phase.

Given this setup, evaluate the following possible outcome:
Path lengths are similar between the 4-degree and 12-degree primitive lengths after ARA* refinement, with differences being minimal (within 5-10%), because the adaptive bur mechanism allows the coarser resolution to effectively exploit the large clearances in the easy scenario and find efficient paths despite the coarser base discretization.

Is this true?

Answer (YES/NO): YES